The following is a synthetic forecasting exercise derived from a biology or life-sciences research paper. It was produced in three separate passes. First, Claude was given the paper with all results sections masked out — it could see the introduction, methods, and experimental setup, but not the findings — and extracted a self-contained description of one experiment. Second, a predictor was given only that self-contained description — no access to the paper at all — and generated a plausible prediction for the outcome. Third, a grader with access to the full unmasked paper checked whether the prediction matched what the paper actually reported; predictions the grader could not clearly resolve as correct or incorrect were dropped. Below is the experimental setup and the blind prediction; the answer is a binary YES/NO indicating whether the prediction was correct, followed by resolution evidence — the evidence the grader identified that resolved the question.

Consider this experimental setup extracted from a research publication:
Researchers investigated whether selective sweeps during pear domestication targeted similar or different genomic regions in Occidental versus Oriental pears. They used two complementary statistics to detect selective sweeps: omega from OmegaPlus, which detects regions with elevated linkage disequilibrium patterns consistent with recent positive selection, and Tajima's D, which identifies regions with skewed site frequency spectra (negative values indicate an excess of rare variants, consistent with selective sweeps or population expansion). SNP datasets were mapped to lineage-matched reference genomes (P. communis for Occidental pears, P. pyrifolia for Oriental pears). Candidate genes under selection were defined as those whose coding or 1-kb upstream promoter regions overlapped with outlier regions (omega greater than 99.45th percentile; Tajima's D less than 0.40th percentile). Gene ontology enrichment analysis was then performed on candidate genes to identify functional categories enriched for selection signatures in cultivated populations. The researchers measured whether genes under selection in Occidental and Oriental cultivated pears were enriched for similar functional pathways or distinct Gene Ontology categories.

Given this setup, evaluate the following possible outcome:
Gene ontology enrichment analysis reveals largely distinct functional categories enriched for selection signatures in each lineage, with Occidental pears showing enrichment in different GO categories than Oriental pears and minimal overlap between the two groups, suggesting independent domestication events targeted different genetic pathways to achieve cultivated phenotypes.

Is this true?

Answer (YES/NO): YES